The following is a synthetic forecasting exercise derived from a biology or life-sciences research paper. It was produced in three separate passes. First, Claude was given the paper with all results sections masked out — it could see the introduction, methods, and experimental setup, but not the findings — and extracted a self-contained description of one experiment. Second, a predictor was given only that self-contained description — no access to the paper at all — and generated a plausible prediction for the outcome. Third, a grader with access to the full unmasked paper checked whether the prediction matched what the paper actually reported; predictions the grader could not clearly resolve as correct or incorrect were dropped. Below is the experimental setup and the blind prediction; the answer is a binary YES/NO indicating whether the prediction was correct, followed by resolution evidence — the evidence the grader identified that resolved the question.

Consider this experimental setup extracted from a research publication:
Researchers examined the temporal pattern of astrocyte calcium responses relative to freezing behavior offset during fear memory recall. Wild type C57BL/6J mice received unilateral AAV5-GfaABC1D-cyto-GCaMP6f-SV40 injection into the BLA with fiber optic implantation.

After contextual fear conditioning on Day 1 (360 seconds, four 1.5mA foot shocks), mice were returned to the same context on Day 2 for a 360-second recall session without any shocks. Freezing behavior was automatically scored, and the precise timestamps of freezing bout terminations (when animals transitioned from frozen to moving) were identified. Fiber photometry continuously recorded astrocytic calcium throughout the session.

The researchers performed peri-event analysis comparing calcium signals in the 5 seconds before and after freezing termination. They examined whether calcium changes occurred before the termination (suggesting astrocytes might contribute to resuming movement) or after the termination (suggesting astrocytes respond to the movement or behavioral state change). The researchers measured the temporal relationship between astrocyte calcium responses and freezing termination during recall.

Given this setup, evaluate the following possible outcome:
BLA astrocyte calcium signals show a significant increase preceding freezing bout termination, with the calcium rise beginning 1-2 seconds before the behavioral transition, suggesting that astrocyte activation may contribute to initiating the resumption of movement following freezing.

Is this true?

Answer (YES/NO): NO